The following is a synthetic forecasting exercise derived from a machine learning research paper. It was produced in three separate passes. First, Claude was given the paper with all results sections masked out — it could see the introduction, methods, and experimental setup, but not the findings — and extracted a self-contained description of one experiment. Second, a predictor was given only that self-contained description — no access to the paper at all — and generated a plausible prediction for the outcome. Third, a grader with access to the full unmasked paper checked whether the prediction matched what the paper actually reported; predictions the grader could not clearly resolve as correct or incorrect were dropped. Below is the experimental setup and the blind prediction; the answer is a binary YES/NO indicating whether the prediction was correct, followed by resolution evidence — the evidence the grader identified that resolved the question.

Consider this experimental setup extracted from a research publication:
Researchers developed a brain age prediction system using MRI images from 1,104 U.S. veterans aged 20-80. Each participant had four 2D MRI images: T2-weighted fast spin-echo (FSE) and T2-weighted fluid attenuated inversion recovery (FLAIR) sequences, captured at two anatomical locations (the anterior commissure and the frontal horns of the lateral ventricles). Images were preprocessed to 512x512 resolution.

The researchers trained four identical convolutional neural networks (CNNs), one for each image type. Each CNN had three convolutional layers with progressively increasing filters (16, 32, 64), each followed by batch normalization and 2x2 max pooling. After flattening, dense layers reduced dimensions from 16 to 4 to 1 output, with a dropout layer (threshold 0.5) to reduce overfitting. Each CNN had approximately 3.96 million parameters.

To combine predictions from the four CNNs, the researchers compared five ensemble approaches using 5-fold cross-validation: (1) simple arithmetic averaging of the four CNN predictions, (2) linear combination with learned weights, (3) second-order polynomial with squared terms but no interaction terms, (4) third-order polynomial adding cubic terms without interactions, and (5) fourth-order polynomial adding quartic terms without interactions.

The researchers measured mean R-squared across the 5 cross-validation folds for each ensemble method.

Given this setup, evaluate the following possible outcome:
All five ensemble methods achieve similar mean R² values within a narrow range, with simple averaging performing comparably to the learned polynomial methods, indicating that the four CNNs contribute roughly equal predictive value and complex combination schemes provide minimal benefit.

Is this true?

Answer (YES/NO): NO